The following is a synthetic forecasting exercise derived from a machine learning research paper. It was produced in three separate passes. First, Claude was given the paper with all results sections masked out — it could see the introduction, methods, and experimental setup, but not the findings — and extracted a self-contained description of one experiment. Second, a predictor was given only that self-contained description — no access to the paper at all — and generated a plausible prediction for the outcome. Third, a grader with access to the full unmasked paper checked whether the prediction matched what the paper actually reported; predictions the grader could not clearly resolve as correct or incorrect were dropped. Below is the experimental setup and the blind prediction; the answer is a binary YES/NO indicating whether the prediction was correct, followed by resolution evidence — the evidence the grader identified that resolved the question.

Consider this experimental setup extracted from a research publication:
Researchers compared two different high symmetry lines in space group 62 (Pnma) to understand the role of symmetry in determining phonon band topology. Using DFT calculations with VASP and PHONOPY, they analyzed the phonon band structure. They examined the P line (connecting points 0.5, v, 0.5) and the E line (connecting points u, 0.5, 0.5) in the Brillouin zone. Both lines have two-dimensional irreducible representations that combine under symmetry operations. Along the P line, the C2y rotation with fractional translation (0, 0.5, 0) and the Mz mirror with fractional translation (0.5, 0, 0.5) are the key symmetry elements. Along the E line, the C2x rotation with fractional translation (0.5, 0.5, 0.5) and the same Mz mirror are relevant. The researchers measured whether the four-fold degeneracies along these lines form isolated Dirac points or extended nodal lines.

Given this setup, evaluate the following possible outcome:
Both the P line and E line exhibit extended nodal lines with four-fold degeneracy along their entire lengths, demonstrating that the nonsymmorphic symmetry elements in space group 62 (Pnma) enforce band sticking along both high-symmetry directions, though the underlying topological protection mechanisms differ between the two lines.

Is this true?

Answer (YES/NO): NO